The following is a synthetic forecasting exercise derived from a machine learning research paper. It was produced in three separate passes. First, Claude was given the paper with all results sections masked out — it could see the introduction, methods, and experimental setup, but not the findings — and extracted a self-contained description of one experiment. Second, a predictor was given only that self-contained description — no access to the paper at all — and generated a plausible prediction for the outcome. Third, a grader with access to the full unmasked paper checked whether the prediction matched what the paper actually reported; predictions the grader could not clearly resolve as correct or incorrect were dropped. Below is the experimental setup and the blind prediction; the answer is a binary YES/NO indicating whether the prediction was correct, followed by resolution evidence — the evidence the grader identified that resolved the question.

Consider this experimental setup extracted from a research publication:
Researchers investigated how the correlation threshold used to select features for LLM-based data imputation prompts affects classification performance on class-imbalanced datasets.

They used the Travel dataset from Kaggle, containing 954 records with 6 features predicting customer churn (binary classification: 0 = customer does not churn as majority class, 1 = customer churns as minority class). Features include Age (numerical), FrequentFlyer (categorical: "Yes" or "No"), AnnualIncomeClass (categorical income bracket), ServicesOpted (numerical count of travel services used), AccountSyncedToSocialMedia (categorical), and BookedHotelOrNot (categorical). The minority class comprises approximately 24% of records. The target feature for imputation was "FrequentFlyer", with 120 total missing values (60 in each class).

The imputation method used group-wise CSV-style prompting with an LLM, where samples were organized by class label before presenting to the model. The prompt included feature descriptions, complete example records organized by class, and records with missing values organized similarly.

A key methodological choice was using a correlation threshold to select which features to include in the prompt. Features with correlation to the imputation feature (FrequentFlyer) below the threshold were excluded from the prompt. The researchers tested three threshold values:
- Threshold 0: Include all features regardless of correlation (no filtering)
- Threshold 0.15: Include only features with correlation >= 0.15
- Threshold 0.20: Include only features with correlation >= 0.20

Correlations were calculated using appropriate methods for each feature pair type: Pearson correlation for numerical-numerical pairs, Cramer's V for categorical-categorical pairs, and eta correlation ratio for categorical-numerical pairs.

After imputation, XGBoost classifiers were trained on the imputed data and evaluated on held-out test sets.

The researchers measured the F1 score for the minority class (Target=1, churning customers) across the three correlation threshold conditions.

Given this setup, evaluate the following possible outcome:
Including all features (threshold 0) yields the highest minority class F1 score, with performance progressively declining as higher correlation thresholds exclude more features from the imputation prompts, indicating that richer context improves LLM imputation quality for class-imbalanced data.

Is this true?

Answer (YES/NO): NO